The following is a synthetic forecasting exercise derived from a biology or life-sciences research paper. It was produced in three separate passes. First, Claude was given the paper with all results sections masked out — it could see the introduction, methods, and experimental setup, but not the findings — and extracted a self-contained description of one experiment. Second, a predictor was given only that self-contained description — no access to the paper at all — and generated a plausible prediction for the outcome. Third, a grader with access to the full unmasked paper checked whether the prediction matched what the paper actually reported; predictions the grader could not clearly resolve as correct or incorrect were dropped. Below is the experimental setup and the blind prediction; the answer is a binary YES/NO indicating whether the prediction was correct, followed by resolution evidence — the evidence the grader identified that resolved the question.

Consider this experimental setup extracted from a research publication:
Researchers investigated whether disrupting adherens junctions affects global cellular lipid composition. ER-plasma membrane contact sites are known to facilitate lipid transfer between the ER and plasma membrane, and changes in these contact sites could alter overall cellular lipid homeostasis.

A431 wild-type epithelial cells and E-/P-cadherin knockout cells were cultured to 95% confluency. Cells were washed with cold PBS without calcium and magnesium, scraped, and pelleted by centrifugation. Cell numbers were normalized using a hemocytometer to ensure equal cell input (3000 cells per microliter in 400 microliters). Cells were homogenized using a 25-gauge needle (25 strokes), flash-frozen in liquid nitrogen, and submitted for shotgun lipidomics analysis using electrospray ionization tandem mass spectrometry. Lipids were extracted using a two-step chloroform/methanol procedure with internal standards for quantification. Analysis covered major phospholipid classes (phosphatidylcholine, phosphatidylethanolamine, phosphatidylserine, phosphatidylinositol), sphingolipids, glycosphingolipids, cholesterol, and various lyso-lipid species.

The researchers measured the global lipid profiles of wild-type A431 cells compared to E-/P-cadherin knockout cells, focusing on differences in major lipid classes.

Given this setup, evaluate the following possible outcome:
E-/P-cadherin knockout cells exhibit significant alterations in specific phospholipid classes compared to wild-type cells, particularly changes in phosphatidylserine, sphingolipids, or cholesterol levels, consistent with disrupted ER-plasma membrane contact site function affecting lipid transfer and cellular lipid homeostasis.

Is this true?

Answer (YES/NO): YES